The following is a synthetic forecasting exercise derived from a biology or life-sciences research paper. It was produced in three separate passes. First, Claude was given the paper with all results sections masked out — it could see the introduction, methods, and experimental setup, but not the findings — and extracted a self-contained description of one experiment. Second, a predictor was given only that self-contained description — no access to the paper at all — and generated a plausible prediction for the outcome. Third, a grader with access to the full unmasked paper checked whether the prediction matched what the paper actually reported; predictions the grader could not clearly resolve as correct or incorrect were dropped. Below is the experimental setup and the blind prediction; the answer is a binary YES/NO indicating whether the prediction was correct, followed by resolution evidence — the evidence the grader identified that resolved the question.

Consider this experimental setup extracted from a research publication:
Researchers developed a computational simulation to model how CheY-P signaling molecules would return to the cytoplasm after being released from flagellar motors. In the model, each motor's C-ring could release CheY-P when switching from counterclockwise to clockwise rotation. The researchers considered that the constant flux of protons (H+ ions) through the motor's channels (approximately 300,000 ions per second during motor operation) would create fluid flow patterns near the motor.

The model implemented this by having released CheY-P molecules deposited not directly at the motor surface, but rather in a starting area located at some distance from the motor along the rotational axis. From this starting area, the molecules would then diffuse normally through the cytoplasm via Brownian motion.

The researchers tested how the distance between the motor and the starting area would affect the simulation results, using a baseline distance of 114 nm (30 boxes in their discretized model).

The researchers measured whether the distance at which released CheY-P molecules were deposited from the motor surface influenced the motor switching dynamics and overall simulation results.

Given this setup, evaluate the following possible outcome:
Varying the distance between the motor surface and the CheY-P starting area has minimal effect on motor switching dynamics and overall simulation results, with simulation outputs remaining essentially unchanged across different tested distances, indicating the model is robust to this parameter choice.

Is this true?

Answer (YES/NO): NO